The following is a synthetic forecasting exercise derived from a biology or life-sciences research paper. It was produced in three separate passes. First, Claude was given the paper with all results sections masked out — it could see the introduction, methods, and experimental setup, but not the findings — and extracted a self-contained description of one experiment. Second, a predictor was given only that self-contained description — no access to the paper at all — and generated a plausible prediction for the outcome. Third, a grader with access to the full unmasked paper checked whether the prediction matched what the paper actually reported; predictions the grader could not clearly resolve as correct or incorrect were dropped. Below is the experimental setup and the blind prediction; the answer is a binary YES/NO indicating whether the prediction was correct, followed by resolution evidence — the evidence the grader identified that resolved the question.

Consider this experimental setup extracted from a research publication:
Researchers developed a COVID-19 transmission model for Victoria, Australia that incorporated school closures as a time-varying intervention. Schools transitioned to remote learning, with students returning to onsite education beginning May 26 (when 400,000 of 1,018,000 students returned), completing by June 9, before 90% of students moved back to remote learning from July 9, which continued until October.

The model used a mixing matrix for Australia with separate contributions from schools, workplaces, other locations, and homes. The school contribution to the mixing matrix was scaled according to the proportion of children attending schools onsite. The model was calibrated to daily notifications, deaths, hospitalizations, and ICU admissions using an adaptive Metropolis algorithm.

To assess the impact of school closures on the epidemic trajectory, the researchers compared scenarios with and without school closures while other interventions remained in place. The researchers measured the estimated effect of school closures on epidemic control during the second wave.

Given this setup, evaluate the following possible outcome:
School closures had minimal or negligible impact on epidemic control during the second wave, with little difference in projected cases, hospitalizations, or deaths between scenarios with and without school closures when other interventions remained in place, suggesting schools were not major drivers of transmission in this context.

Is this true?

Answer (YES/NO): NO